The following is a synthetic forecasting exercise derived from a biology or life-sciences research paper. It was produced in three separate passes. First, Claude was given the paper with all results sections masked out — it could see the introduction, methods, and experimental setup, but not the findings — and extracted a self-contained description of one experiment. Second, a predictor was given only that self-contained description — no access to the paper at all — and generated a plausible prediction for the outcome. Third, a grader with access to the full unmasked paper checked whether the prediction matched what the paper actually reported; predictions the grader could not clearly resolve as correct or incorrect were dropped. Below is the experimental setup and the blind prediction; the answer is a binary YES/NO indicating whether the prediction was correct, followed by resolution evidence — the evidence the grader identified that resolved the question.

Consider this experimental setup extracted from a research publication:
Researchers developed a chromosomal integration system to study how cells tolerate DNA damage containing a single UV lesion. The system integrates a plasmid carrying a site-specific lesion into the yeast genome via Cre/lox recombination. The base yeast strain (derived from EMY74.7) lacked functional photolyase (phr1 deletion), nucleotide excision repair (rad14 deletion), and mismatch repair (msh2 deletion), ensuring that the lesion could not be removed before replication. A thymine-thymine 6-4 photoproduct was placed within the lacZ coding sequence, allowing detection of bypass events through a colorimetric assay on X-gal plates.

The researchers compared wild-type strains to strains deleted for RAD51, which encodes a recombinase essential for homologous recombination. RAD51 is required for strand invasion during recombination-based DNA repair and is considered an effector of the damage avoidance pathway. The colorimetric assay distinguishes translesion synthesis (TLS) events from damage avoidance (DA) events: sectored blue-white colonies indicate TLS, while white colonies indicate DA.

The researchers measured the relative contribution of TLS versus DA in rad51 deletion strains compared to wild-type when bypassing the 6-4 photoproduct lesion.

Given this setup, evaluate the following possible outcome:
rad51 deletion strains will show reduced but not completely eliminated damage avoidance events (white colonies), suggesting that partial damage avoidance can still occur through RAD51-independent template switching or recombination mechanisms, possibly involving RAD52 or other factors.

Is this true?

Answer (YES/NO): YES